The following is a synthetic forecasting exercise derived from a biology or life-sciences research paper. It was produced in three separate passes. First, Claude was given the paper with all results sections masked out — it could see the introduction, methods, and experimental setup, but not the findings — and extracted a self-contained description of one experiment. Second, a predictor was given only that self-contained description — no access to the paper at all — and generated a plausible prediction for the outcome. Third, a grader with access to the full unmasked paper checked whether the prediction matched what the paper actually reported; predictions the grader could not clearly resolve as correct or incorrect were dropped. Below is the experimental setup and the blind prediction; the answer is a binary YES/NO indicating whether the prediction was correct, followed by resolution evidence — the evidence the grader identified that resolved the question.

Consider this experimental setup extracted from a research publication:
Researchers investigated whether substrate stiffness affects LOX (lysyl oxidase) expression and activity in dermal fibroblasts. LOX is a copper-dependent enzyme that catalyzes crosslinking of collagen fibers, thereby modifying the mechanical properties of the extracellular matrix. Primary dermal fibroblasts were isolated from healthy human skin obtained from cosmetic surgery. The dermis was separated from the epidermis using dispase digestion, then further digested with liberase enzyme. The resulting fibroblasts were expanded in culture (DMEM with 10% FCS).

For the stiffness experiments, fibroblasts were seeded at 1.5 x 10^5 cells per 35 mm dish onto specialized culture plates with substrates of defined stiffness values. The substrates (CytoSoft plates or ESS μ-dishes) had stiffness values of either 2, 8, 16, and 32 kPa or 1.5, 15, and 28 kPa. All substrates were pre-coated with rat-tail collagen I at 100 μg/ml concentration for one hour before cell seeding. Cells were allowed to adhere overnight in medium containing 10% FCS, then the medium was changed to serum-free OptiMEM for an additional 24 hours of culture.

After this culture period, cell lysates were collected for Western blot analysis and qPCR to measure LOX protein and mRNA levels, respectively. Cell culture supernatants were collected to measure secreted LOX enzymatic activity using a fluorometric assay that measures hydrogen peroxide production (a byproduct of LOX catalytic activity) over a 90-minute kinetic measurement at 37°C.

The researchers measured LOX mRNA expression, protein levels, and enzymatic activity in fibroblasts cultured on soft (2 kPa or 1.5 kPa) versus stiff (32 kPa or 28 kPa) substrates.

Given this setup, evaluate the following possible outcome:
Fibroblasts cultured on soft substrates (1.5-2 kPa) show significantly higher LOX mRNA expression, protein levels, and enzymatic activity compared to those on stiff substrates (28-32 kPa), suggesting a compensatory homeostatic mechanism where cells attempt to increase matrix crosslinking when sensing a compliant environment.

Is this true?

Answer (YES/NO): NO